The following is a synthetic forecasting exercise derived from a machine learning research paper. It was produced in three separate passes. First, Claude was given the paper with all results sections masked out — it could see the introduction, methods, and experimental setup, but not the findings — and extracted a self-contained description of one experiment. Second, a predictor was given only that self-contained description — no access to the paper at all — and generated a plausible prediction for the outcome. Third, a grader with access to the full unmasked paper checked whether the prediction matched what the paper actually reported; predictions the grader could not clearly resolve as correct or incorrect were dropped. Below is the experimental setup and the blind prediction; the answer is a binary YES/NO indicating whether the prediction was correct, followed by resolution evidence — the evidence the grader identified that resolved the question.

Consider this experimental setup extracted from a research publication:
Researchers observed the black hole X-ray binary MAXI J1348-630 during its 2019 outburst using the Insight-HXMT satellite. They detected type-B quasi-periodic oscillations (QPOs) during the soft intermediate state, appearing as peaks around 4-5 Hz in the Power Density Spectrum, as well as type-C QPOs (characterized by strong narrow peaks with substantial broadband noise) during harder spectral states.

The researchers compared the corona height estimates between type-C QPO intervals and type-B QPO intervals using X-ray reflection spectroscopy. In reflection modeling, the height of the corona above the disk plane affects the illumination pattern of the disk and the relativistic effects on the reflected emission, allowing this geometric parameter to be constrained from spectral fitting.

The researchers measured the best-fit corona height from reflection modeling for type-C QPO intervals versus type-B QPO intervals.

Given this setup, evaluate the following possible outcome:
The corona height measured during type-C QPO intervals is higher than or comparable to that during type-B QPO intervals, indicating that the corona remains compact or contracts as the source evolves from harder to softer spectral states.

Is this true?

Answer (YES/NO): NO